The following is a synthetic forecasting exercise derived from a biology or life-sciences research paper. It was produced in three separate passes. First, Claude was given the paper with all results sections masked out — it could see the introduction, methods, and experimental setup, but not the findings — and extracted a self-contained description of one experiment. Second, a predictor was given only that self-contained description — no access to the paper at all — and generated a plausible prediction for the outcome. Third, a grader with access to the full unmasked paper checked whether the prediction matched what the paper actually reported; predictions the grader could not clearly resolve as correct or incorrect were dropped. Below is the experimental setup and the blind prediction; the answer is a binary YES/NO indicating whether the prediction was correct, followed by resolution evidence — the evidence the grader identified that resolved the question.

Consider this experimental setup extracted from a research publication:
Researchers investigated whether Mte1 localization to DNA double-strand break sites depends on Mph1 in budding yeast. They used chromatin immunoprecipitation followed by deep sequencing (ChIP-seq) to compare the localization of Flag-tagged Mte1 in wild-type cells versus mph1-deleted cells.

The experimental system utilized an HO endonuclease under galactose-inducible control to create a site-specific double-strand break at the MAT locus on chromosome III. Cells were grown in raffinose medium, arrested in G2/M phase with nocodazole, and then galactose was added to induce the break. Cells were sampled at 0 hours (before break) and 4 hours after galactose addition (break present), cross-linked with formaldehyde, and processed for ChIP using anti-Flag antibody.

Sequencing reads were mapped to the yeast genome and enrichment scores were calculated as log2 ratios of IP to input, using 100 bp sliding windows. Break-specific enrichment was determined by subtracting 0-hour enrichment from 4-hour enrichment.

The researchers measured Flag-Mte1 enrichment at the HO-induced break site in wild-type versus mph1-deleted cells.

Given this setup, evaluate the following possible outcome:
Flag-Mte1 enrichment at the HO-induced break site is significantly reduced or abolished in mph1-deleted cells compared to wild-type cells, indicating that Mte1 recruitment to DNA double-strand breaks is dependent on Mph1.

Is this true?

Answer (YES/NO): YES